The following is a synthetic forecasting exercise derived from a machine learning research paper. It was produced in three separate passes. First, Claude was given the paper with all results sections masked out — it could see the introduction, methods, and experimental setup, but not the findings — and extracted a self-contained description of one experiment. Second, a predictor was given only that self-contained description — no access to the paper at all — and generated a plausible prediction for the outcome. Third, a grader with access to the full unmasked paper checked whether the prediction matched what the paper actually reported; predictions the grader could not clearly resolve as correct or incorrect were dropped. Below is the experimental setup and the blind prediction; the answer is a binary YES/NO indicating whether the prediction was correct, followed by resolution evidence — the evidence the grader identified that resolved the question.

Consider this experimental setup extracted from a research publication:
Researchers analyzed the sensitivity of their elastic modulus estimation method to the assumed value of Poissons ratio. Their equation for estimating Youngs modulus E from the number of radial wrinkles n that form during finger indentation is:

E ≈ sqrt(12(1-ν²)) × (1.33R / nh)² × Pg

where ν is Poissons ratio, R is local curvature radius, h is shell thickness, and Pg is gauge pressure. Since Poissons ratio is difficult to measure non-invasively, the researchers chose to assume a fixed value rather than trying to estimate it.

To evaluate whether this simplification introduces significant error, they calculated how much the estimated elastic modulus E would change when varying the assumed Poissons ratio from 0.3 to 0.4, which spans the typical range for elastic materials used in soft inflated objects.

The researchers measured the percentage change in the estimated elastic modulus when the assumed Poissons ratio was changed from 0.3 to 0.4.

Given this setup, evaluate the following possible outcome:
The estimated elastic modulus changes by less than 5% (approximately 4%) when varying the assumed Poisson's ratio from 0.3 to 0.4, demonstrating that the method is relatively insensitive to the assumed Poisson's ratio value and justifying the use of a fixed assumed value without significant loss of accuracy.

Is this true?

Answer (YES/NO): YES